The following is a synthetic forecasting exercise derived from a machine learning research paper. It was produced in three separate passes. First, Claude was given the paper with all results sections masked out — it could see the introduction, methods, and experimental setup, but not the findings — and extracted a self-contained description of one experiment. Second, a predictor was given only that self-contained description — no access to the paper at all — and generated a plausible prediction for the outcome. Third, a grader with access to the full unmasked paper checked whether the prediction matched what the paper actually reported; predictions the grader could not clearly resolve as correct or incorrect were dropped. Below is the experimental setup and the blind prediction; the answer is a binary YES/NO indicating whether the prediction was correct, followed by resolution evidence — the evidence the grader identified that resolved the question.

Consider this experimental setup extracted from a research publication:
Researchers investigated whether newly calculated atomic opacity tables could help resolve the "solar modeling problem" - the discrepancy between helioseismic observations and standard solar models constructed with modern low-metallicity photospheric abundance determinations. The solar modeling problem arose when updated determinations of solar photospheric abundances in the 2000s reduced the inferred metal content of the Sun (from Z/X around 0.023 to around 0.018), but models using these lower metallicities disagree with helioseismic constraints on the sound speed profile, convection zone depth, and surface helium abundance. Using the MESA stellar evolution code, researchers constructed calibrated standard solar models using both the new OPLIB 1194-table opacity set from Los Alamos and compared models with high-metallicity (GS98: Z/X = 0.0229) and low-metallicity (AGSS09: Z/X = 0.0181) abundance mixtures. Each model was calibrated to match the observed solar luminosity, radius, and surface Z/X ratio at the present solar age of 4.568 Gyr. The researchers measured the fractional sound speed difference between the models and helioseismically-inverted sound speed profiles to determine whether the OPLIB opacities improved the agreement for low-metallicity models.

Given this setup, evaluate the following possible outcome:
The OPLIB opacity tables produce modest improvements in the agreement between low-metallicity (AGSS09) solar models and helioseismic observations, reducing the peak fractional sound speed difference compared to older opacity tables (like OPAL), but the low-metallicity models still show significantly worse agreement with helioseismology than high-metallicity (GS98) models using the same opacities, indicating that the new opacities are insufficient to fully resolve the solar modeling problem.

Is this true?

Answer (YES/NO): YES